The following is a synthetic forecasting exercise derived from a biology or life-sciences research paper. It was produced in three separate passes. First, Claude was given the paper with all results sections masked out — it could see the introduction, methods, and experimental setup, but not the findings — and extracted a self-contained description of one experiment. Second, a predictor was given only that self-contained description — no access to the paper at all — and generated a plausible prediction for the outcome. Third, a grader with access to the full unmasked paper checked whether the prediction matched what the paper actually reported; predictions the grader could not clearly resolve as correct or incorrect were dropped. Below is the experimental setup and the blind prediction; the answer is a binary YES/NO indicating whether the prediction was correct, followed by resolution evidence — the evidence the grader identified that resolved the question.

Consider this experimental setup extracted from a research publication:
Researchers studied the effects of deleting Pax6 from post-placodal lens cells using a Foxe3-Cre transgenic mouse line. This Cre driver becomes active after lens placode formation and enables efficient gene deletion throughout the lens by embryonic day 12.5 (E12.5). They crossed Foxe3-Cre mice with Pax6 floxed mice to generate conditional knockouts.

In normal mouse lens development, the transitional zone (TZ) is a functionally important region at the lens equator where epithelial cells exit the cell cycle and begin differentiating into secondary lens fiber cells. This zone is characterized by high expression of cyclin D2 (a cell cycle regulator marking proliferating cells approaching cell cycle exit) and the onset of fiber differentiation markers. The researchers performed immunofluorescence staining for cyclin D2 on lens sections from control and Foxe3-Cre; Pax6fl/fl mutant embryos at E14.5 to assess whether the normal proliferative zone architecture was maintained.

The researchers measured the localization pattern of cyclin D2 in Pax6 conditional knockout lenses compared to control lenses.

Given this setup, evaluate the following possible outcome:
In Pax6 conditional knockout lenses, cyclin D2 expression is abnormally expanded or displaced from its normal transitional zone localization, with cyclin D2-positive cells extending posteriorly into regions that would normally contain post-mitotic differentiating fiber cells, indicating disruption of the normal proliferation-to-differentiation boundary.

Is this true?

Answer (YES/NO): YES